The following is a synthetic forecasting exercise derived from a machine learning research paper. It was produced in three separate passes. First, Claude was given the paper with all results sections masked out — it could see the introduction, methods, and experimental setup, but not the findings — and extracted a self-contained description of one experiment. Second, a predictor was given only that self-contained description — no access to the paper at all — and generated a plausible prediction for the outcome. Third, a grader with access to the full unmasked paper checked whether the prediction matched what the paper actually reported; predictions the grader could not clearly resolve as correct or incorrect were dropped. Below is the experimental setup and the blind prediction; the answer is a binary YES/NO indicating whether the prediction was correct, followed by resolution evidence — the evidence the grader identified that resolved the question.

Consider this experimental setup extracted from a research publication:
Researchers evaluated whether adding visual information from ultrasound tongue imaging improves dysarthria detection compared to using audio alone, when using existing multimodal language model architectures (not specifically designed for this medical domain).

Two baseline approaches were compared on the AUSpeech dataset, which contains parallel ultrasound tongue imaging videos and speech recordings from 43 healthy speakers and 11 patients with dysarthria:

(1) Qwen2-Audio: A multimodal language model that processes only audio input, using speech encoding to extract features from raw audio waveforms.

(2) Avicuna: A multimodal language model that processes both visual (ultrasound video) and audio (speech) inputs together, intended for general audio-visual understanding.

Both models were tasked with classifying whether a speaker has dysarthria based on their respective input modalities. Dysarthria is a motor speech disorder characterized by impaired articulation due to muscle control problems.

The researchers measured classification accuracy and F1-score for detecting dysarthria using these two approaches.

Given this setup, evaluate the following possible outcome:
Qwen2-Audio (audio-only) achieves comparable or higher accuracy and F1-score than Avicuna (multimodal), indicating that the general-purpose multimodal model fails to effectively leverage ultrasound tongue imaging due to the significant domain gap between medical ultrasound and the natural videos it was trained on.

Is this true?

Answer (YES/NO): NO